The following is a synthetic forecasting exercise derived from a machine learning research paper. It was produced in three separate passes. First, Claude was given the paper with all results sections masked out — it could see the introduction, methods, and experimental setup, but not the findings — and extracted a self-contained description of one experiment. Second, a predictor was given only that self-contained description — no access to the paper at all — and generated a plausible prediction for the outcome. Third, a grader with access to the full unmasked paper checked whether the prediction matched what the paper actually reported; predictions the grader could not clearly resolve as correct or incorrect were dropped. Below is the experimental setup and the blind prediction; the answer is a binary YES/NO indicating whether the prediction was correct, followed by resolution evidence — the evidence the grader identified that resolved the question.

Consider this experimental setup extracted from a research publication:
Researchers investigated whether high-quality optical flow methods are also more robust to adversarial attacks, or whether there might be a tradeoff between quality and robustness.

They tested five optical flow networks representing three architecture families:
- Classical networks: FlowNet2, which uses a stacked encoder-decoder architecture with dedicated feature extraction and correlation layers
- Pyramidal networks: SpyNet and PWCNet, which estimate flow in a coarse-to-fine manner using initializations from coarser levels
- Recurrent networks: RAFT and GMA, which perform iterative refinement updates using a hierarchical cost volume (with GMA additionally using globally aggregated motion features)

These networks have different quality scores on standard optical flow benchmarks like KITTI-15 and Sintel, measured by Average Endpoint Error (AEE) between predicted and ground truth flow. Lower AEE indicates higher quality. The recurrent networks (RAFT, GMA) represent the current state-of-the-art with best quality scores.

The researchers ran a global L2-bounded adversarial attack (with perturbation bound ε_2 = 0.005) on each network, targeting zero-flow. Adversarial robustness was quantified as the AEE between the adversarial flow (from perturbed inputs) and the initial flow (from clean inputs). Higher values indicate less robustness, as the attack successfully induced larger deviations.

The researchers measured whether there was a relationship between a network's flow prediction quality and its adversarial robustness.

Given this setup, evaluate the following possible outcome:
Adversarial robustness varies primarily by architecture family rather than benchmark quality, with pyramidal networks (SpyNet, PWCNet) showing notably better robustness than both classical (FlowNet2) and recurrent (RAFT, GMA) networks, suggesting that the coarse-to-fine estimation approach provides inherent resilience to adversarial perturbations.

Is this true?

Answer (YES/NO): NO